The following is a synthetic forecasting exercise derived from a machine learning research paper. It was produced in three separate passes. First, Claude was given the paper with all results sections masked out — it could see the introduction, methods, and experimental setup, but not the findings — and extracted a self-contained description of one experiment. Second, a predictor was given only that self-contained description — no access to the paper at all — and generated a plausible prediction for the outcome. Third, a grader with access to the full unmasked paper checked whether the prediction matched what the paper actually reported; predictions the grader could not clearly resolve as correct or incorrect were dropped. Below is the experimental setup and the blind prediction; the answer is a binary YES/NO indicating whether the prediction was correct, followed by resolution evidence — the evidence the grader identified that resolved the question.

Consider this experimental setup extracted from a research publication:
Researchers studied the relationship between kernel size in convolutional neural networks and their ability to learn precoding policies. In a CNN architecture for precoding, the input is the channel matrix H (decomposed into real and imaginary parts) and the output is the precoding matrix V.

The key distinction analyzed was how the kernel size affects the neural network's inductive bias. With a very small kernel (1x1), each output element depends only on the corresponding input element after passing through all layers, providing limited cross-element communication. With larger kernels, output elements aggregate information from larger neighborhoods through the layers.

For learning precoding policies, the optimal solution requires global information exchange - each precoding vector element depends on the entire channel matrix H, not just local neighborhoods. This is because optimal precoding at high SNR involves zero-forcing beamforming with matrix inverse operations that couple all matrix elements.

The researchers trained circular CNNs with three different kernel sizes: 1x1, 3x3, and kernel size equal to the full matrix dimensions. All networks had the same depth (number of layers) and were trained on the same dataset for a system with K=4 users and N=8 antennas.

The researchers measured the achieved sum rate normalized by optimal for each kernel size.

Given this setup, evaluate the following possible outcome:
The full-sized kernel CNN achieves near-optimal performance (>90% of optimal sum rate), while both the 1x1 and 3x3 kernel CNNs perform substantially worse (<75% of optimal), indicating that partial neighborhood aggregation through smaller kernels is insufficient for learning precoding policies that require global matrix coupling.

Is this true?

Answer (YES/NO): NO